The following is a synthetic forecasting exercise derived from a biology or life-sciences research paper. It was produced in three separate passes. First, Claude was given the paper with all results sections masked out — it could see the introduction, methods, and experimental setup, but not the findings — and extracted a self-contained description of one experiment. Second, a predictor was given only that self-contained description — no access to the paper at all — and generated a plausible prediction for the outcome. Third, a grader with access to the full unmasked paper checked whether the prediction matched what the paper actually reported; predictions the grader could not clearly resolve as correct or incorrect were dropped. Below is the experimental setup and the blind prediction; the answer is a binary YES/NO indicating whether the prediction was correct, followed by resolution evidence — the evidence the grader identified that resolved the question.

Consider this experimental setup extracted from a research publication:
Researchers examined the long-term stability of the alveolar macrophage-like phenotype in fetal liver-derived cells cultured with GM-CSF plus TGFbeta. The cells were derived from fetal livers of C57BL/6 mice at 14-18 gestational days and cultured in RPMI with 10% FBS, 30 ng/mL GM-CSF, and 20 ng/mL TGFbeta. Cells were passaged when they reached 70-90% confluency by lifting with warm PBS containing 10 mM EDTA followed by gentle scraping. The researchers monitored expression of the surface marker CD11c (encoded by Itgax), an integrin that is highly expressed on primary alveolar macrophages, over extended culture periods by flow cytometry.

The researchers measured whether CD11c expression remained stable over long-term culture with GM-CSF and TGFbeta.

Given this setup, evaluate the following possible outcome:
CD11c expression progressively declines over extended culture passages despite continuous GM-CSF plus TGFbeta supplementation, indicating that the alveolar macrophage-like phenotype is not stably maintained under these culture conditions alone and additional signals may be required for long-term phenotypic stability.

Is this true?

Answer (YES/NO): NO